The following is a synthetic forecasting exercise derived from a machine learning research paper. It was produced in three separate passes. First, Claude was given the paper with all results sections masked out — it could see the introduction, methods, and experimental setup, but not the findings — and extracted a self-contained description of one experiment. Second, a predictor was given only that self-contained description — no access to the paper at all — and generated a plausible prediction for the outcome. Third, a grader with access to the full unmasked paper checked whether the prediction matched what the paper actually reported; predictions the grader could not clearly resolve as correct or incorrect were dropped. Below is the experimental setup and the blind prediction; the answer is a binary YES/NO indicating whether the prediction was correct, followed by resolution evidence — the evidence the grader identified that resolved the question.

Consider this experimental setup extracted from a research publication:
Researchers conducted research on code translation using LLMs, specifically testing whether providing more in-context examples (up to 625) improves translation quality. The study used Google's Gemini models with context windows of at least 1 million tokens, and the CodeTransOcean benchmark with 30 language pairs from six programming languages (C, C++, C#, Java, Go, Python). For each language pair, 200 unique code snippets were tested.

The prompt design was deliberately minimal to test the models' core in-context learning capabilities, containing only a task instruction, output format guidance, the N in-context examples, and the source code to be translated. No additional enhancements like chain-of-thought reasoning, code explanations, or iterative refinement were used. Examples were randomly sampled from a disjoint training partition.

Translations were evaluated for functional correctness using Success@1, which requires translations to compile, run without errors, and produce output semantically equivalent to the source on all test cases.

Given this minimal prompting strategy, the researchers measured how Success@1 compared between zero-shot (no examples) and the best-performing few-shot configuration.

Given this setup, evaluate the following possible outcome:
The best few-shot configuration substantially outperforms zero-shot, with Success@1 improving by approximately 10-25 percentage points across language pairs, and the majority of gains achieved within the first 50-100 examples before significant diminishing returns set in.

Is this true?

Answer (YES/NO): NO